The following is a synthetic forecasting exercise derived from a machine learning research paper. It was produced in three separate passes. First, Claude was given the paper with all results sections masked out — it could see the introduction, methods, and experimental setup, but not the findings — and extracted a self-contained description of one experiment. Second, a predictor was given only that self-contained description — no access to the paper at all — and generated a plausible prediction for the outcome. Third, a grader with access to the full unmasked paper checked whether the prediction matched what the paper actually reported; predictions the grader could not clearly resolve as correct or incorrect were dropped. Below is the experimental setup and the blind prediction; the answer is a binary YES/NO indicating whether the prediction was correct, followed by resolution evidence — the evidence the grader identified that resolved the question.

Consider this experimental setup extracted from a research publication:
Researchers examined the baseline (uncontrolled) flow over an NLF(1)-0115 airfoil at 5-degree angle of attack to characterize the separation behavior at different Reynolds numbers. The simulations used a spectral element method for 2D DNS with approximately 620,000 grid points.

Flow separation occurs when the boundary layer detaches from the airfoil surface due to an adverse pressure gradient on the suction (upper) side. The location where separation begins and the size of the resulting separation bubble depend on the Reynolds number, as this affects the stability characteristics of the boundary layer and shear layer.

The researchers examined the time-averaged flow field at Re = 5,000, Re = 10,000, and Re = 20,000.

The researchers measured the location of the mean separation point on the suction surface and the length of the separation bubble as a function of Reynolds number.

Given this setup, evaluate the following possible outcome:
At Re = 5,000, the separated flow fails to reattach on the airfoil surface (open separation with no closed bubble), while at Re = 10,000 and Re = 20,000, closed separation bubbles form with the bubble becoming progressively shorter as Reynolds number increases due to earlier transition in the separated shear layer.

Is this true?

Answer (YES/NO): NO